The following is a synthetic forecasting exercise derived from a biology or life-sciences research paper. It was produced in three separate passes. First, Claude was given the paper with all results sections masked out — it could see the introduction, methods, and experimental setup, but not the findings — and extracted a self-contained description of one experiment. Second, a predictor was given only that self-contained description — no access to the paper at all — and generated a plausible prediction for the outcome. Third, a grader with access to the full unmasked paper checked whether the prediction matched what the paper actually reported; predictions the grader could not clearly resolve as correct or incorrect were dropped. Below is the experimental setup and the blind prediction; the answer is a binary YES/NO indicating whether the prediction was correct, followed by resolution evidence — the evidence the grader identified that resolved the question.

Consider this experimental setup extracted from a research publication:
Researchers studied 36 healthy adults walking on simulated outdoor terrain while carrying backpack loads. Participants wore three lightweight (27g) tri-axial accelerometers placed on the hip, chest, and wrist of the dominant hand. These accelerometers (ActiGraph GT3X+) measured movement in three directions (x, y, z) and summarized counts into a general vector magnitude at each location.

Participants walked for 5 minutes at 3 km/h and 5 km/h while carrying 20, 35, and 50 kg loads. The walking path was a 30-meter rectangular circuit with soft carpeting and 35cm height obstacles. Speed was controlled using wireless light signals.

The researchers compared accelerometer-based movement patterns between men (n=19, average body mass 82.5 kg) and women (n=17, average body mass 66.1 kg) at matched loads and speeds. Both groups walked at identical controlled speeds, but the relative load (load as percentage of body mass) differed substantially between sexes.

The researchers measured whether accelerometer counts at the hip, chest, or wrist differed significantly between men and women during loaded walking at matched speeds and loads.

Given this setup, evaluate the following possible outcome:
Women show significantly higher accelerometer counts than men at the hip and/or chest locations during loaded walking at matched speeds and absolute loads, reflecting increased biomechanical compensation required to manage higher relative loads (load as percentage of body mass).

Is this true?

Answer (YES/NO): NO